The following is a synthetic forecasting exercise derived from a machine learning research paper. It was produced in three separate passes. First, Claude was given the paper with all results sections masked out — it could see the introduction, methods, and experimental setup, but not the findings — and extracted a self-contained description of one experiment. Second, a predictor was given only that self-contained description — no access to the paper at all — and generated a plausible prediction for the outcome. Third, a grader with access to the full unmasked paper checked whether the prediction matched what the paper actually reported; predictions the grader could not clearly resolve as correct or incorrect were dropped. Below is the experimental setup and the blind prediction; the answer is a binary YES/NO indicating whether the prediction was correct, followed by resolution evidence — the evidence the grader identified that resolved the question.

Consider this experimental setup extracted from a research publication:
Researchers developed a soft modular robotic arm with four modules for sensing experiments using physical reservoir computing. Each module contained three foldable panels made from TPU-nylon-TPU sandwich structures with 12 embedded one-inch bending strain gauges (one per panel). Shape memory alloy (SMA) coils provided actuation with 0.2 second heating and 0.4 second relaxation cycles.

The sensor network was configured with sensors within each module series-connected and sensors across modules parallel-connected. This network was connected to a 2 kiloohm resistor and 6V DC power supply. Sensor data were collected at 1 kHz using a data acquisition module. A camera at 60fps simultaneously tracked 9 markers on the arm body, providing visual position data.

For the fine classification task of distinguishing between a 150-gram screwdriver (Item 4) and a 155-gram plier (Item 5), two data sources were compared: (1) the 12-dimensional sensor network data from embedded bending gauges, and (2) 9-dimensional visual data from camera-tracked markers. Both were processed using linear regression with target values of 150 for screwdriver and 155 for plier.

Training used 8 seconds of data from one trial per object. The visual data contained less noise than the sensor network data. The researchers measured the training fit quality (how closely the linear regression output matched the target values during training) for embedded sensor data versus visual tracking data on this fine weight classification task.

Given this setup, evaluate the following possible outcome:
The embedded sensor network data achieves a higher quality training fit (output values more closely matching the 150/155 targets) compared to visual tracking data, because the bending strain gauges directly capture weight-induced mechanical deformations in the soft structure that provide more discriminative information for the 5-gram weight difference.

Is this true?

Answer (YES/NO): YES